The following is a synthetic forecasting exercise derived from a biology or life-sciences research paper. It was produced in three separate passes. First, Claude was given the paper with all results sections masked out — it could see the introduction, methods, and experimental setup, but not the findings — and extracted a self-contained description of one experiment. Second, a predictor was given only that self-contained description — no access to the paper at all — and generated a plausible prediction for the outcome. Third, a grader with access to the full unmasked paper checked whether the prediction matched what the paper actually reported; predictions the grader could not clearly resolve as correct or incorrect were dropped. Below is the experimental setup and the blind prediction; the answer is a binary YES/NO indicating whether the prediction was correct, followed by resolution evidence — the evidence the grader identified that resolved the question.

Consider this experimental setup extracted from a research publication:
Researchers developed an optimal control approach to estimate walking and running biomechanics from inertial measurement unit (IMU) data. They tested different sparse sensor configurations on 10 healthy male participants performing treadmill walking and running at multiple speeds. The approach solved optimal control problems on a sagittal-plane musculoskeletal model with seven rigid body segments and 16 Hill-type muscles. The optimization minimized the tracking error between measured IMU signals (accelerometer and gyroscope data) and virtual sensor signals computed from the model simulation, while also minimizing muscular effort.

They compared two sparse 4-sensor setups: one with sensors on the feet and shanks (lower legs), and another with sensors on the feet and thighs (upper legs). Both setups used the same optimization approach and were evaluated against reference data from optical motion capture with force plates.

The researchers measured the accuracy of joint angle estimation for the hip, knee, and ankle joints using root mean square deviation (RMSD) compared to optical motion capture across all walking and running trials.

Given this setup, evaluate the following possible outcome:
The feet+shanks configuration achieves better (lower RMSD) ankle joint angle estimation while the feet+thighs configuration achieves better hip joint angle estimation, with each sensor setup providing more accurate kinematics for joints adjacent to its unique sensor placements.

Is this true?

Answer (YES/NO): NO